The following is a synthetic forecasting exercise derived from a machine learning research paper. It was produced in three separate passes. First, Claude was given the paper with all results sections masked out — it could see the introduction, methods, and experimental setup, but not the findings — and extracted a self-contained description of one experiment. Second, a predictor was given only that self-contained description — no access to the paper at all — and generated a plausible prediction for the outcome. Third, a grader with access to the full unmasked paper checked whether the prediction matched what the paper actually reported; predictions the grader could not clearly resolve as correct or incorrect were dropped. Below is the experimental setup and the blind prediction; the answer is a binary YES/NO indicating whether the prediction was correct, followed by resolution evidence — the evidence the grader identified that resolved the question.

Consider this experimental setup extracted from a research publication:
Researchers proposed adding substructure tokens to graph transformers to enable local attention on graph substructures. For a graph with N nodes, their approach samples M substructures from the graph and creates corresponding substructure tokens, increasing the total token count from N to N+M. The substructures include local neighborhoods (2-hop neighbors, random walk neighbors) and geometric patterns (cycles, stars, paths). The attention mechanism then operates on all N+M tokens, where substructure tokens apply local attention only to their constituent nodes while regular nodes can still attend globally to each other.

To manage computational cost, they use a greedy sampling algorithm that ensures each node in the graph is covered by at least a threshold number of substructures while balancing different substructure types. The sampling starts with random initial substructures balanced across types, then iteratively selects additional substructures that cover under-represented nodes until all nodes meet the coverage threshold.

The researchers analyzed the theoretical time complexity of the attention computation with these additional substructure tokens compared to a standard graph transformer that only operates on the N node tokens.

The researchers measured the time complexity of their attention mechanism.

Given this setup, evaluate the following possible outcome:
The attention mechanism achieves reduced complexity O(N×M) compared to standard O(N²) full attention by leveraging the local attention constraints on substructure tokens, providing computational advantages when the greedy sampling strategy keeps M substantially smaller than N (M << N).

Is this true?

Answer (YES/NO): NO